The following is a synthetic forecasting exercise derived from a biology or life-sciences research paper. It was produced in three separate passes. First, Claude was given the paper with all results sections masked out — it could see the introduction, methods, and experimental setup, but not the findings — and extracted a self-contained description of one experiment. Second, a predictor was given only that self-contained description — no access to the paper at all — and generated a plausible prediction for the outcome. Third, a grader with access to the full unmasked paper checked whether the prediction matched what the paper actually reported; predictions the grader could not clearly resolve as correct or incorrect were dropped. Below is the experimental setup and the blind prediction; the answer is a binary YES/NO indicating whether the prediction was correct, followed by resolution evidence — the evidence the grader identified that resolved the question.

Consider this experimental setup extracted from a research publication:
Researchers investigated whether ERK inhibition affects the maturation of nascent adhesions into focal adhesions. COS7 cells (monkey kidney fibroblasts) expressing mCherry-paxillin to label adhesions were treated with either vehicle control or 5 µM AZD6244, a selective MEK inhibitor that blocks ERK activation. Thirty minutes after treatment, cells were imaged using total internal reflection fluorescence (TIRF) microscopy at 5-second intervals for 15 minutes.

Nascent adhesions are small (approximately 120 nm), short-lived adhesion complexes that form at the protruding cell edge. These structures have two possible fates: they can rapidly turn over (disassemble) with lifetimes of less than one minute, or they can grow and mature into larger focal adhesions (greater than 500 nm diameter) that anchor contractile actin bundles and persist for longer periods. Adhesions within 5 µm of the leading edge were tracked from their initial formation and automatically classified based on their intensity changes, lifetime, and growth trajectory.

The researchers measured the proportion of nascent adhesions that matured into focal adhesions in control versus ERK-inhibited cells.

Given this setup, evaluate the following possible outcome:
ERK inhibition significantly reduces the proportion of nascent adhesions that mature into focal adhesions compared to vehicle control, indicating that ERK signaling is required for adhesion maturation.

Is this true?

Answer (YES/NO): NO